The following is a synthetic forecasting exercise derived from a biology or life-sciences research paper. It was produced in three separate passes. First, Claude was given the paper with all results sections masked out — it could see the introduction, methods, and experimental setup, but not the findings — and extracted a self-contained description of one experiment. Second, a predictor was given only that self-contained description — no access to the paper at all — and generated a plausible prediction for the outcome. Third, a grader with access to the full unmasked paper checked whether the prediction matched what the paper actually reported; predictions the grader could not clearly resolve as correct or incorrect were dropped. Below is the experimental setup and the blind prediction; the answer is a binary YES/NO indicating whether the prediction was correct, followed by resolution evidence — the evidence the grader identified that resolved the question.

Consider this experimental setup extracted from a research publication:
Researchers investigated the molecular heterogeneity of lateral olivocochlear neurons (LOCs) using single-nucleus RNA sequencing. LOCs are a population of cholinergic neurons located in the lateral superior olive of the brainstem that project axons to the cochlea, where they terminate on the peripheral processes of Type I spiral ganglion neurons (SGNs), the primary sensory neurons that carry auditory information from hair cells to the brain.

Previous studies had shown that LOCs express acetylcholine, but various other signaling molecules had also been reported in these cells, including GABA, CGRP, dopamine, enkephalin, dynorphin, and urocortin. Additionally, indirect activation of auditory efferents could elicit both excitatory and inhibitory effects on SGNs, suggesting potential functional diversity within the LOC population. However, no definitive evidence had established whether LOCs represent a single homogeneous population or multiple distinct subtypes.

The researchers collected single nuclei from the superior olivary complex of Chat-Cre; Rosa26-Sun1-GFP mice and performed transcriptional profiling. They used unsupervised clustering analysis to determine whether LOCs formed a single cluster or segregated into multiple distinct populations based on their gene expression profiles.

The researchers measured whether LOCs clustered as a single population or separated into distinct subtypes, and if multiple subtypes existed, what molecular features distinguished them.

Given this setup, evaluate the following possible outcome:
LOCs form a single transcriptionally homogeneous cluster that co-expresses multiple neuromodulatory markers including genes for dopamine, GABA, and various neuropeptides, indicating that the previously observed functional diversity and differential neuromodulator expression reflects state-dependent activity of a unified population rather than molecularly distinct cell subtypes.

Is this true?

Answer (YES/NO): NO